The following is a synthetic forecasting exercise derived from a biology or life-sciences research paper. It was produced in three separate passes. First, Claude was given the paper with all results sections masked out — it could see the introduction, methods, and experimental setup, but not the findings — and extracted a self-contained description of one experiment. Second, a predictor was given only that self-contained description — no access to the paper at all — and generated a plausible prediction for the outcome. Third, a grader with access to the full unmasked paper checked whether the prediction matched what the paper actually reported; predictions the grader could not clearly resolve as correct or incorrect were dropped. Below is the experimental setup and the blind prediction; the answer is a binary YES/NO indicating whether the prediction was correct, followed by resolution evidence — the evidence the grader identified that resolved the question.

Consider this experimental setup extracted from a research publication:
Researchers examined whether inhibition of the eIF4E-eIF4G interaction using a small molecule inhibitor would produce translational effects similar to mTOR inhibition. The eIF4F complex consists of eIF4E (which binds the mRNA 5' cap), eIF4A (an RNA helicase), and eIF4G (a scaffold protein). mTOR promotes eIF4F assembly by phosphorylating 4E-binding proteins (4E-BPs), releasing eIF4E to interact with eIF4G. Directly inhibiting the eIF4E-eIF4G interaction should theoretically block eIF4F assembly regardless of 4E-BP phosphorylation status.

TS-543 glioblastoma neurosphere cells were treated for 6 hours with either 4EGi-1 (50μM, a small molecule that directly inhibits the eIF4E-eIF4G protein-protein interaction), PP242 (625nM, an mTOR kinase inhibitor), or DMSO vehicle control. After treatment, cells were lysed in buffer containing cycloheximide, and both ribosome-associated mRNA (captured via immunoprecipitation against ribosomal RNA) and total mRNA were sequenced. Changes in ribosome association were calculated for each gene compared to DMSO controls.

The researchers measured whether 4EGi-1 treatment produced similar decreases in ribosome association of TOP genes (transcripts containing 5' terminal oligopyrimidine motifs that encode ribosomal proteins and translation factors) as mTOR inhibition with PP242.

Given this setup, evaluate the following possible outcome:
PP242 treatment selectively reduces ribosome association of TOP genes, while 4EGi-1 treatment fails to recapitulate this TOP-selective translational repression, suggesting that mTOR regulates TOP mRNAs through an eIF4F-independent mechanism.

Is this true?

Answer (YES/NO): NO